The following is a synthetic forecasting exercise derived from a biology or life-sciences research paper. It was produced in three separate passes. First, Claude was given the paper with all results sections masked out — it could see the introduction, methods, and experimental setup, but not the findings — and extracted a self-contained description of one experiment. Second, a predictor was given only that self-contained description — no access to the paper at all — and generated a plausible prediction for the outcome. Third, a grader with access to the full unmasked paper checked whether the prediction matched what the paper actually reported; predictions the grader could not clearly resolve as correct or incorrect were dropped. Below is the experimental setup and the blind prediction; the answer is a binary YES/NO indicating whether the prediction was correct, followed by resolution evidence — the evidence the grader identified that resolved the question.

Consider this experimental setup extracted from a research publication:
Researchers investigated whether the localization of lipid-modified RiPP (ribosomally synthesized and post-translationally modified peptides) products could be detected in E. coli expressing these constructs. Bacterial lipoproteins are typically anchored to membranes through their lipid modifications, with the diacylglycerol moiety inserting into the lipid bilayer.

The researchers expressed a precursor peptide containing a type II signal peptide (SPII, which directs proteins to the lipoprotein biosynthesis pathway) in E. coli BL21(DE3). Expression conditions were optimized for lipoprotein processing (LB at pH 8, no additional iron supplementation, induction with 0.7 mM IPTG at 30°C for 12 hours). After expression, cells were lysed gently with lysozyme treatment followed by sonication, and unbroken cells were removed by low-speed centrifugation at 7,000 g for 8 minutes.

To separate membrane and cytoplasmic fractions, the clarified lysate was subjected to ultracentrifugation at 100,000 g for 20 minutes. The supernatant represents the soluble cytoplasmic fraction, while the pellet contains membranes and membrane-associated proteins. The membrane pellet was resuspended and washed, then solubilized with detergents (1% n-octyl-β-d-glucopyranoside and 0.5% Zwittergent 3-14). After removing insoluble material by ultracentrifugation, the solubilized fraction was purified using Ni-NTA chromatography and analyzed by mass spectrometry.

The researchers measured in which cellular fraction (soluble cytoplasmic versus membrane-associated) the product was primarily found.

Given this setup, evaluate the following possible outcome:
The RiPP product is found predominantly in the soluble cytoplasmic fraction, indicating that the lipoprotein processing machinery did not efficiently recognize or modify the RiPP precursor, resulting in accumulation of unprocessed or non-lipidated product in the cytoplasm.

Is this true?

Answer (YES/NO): NO